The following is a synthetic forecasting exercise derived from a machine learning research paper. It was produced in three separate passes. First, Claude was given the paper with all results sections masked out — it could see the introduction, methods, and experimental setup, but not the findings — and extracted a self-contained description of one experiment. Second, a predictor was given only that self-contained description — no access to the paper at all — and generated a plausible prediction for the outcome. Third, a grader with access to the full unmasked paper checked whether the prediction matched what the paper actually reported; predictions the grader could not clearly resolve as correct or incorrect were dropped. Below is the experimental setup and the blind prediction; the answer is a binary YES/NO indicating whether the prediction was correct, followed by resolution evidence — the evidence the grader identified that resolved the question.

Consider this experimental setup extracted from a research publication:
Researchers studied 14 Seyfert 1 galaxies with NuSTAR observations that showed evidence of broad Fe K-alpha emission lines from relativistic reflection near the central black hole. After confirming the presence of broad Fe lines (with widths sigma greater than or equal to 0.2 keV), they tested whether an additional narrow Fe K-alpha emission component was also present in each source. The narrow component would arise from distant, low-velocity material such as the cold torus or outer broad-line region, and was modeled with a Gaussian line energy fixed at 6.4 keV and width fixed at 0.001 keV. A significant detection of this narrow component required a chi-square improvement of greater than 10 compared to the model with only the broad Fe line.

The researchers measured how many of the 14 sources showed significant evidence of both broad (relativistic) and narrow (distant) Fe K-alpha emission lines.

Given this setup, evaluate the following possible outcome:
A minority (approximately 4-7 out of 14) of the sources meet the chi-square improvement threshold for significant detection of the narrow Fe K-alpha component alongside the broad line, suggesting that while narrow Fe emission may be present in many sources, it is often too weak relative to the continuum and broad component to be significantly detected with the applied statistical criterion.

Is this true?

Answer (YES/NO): NO